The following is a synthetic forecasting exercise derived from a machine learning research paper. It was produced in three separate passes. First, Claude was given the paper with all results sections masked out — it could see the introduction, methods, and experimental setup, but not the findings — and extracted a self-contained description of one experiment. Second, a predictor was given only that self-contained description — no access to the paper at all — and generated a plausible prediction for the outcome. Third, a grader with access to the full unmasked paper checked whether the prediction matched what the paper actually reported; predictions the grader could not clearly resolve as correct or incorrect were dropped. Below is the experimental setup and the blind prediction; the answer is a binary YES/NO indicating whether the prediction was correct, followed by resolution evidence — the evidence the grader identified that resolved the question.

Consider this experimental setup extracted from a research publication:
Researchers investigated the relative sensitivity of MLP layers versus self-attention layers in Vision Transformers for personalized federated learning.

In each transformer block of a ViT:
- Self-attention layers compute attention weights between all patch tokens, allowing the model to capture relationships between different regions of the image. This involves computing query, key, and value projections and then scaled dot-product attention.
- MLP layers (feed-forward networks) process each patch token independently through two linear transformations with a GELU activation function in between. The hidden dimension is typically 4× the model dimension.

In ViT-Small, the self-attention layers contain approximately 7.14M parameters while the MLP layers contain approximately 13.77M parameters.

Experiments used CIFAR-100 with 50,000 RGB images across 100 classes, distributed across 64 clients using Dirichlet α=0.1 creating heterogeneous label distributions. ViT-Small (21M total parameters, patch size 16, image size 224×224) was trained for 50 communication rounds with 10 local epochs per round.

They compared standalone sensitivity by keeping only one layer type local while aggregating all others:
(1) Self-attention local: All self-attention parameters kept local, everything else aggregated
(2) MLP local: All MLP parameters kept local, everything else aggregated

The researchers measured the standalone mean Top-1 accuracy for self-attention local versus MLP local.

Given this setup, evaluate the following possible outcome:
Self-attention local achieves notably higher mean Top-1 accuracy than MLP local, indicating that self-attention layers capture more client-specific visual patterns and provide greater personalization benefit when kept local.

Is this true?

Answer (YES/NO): NO